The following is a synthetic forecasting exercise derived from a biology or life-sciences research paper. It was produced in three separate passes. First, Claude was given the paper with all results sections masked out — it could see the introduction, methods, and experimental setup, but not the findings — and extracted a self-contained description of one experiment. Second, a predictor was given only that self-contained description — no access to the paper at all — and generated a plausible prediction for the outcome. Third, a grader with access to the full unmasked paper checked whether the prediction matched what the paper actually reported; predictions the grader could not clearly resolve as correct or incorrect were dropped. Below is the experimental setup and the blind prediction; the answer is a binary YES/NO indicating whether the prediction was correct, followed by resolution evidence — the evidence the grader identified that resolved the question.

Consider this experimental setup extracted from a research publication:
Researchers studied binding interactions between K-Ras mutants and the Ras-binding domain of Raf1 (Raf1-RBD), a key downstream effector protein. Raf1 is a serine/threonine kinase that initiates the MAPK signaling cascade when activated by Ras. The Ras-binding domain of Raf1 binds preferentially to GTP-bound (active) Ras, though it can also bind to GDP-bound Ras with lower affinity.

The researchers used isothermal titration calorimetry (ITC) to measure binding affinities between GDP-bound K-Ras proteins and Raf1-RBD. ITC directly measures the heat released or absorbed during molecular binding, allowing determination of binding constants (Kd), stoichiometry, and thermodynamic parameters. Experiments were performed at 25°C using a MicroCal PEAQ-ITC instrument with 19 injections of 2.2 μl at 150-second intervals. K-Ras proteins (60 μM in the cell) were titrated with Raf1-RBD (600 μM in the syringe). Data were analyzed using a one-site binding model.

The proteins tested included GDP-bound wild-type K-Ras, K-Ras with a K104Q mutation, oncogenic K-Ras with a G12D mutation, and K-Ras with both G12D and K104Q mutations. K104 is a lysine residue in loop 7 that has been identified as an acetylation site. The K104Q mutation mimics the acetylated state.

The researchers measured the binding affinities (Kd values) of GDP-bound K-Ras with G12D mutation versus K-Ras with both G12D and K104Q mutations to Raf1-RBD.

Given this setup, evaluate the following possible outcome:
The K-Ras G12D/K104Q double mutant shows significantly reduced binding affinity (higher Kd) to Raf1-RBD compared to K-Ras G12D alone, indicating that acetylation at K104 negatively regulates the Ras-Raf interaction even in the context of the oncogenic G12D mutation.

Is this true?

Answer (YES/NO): NO